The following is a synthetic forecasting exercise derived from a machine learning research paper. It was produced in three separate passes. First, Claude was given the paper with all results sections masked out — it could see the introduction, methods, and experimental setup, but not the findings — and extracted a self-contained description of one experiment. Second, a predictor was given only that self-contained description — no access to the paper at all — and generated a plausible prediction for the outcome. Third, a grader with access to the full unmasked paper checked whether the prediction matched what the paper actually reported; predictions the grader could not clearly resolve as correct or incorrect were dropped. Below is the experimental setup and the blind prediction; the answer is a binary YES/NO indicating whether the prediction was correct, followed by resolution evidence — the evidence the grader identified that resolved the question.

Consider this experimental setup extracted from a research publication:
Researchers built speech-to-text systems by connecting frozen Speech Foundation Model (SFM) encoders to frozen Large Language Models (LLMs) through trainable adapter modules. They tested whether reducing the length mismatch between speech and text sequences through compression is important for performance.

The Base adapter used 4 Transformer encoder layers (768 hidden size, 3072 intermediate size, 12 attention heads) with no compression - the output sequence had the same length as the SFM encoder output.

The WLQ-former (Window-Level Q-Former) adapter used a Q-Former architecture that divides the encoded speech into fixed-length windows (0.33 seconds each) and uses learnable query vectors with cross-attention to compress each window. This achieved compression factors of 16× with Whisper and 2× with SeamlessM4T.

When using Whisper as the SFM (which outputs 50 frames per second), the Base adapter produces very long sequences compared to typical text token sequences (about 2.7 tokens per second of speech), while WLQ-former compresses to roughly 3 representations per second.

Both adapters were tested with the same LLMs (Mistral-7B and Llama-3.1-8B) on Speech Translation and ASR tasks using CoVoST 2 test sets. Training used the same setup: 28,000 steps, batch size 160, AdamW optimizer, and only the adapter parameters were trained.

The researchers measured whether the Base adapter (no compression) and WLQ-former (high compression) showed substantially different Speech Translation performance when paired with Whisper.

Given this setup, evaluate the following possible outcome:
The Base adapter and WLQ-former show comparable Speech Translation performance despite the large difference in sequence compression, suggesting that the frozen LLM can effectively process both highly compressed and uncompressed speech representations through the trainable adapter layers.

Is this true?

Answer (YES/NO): YES